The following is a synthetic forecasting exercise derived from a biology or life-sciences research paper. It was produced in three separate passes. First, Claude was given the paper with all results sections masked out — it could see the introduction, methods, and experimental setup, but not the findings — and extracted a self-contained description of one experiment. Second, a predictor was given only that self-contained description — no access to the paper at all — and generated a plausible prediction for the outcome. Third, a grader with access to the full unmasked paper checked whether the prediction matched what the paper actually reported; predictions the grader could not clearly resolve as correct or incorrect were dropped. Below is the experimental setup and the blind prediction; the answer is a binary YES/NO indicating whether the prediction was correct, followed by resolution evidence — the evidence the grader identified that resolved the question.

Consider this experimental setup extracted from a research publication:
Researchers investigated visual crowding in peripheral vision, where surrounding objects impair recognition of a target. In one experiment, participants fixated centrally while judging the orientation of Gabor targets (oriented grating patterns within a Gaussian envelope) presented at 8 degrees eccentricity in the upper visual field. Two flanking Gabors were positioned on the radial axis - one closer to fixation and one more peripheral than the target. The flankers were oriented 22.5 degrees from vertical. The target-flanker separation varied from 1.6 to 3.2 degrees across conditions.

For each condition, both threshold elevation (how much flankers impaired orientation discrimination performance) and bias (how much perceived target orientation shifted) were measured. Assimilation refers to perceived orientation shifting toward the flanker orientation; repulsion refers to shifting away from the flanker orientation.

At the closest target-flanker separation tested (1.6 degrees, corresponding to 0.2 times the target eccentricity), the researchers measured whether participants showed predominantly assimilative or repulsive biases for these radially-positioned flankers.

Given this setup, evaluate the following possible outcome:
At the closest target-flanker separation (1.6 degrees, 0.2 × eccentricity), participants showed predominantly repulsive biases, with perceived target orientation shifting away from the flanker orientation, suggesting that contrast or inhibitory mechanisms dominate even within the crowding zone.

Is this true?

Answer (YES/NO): NO